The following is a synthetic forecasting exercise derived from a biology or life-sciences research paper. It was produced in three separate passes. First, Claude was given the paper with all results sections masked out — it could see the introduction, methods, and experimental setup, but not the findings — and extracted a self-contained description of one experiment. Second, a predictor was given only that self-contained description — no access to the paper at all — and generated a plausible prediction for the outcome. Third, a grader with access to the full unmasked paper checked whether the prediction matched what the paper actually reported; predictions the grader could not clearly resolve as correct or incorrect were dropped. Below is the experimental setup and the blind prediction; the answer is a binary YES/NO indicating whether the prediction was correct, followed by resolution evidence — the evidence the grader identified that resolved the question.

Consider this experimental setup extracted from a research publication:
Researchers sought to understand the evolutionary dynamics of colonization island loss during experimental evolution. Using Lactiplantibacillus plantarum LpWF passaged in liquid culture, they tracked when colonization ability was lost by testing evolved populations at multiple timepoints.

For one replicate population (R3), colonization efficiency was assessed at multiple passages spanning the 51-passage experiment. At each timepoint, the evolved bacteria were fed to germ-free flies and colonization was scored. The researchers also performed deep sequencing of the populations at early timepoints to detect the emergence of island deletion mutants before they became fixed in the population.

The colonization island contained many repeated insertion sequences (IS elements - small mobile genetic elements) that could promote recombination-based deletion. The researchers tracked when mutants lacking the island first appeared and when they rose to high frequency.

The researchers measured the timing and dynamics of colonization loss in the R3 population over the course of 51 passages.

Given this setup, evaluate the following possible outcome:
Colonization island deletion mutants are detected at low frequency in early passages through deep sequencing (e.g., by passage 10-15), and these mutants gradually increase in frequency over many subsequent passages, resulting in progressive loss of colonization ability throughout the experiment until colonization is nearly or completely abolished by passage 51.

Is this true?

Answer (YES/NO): NO